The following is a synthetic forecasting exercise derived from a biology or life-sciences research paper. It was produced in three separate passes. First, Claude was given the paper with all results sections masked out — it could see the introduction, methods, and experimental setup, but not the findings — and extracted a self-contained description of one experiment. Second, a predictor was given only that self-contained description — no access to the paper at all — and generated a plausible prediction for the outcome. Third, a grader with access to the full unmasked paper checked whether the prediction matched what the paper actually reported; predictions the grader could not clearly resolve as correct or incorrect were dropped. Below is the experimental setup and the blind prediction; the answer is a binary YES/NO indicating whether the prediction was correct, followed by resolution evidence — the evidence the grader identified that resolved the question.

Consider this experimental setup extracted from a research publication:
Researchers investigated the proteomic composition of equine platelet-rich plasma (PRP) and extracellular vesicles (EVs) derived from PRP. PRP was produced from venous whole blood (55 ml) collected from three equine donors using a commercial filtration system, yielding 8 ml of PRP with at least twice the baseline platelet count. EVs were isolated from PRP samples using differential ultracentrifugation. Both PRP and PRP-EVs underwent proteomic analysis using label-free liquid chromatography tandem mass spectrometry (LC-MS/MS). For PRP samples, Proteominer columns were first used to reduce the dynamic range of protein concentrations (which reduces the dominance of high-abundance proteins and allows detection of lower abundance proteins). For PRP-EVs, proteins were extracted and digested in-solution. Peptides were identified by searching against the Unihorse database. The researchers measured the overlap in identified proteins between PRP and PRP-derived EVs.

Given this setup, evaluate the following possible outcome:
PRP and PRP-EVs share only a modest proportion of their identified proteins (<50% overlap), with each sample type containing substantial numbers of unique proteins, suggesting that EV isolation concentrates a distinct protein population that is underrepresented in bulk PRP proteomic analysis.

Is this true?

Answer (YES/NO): NO